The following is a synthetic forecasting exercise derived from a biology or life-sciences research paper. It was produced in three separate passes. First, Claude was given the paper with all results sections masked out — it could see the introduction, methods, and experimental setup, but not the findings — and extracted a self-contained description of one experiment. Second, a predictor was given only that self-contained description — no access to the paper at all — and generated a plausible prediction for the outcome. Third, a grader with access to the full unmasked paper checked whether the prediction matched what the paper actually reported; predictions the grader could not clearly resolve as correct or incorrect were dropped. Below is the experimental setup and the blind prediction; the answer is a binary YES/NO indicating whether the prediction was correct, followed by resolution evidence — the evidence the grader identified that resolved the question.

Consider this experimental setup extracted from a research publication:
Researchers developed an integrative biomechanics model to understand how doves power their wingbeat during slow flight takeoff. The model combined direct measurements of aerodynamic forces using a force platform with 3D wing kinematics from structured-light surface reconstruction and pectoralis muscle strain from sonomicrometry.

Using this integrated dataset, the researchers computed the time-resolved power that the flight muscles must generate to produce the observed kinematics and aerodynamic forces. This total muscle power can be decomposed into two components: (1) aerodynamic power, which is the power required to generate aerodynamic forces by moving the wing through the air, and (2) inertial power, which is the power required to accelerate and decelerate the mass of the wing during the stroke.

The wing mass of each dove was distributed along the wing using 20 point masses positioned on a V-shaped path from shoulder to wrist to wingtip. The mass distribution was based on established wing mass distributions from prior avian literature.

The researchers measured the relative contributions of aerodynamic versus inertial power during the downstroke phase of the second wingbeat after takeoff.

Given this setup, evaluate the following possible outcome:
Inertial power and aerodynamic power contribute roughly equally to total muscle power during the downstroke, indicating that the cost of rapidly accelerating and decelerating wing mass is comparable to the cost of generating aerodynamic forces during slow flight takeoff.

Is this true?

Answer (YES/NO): NO